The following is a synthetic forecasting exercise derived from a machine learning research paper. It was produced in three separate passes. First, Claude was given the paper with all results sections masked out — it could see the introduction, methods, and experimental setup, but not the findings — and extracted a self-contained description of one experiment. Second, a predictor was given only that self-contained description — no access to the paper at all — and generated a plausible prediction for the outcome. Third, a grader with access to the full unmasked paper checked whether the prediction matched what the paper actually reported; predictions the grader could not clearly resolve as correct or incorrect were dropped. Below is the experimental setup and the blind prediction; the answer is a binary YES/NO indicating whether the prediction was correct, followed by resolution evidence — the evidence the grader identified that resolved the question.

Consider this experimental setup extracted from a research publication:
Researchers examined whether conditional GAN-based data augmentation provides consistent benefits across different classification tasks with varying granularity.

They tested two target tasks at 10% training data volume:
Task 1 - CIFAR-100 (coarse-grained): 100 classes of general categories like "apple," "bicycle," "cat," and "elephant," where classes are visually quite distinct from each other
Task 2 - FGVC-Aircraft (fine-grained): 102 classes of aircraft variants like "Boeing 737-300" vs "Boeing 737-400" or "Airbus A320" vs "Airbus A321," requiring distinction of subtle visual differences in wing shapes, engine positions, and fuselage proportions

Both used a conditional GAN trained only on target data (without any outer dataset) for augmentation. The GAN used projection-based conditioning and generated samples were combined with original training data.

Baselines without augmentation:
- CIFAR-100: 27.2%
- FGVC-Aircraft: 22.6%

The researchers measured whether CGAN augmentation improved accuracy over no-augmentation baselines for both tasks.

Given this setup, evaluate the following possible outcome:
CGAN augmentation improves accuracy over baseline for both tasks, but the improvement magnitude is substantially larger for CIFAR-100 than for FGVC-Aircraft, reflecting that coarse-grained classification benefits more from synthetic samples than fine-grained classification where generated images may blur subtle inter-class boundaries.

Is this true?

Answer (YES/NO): NO